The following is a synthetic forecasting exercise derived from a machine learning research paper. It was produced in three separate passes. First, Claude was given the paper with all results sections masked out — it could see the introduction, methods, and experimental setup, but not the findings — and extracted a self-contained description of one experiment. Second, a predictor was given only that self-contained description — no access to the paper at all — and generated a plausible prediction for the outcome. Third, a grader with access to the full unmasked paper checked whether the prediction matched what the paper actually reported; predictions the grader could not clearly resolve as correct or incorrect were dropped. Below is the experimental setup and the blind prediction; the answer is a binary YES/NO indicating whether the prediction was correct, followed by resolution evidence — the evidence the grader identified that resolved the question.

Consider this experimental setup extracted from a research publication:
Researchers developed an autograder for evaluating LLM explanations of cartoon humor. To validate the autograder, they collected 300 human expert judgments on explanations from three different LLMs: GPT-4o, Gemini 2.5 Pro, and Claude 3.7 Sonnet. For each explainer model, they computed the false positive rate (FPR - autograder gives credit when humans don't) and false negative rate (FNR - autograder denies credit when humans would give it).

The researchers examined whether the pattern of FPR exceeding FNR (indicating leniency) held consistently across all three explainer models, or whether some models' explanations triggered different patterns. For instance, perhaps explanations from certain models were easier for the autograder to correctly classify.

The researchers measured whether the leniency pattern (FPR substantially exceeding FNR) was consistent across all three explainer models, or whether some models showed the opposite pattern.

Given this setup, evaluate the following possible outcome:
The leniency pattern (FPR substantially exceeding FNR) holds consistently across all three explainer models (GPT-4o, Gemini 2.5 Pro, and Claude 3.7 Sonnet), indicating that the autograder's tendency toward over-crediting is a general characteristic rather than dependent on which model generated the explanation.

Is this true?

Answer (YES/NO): YES